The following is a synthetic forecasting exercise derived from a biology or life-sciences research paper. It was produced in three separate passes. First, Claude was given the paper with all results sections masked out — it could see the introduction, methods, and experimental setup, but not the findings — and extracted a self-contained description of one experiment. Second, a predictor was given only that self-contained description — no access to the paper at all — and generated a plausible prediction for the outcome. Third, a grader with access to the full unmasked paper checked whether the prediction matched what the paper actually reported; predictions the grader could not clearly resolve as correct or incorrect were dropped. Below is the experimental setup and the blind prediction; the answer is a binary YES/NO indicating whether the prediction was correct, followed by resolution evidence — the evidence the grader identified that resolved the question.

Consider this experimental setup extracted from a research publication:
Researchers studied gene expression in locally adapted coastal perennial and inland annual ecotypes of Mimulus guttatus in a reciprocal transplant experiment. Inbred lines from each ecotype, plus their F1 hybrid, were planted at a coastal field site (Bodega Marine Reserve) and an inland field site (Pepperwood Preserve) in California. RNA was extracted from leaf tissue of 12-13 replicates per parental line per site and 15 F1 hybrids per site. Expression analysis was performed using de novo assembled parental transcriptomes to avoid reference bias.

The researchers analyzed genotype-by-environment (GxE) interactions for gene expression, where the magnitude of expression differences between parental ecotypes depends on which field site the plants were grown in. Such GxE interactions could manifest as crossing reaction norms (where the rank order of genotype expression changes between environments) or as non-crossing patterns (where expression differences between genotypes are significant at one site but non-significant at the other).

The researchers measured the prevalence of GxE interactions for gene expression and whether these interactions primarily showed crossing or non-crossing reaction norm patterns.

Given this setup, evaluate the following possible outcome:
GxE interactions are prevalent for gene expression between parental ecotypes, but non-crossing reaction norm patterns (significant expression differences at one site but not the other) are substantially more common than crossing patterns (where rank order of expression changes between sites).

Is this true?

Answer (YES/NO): YES